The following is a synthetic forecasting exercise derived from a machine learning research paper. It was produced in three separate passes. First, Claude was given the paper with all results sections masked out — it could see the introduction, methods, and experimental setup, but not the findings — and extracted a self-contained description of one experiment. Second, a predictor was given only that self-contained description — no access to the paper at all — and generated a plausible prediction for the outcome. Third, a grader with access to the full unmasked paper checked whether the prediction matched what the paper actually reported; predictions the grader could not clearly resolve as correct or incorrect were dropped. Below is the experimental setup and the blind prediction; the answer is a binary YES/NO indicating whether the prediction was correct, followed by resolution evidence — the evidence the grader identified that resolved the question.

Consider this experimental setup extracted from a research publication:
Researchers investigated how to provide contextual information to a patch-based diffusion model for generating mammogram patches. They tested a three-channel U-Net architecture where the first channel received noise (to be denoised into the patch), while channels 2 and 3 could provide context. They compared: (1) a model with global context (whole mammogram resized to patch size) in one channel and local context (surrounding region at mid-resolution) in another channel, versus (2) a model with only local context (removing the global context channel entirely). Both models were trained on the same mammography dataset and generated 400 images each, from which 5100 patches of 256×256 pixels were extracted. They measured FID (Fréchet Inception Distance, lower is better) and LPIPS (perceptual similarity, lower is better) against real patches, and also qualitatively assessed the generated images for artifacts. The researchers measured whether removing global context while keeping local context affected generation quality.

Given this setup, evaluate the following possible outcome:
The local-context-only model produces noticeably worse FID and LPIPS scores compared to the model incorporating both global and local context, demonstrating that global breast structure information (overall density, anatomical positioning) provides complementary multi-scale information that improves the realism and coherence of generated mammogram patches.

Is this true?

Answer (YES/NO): NO